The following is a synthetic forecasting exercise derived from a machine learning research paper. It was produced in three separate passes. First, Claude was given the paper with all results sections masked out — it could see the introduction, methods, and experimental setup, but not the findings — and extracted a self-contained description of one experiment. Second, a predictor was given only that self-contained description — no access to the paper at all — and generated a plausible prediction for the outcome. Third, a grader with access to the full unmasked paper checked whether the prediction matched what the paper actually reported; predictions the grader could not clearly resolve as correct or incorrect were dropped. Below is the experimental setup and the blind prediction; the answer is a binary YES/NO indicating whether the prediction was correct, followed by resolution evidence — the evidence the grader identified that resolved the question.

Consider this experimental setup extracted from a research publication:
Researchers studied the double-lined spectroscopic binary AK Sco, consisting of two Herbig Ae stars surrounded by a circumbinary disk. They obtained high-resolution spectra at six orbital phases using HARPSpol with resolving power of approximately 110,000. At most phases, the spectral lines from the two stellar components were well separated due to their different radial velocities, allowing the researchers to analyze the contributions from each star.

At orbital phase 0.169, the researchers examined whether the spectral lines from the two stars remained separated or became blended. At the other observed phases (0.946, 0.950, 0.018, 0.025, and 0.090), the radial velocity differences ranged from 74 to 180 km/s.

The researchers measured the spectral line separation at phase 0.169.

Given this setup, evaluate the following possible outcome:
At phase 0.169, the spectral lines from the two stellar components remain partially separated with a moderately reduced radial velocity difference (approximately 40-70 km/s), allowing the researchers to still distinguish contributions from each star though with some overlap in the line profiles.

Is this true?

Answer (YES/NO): NO